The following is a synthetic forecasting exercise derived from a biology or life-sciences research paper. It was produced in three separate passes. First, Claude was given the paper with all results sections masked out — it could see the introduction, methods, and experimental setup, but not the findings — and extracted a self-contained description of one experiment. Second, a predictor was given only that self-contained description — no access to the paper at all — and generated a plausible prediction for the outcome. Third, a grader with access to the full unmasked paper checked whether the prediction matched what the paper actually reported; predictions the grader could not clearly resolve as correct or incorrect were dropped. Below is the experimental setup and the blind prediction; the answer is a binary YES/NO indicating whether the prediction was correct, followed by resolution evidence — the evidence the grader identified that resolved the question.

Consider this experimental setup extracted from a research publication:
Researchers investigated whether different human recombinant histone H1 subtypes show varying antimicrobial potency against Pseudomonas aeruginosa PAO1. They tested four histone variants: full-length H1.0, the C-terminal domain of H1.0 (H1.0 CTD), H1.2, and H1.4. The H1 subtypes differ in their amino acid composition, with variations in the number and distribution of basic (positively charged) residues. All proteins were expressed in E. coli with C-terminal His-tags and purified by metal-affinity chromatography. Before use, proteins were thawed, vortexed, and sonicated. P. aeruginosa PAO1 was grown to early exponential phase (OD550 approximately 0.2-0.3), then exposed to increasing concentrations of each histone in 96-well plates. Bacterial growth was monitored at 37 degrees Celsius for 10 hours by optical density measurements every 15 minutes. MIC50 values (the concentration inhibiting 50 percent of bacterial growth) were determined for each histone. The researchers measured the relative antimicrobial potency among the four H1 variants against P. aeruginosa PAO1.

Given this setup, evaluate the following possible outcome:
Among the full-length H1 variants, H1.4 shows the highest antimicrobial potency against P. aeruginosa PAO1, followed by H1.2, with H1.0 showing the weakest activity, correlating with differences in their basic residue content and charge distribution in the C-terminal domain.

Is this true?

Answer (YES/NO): NO